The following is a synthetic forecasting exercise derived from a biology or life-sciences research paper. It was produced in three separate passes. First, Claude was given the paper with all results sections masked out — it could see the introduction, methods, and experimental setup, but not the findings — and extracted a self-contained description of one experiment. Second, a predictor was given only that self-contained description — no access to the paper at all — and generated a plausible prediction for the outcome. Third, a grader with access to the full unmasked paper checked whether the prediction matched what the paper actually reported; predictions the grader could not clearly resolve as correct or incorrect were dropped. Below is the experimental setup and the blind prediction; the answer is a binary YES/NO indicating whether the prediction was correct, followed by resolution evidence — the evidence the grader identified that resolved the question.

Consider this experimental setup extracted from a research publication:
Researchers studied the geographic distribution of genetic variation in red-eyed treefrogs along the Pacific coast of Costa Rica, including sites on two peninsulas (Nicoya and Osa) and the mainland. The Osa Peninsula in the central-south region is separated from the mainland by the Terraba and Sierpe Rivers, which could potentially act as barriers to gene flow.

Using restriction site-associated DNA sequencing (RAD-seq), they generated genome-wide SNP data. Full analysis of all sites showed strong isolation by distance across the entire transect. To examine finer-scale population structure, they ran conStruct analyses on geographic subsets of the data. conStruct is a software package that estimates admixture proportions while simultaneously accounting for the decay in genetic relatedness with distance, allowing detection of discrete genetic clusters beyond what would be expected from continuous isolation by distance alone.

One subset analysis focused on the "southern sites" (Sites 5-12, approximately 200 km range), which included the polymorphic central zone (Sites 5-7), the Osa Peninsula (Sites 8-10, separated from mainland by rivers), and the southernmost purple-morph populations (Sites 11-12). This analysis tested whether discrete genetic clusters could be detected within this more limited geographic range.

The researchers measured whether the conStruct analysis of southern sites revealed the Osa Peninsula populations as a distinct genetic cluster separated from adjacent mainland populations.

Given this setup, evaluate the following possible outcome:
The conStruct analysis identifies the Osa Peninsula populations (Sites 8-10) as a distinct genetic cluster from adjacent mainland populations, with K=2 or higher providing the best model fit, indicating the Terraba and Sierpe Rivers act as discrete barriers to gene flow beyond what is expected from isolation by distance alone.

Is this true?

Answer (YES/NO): NO